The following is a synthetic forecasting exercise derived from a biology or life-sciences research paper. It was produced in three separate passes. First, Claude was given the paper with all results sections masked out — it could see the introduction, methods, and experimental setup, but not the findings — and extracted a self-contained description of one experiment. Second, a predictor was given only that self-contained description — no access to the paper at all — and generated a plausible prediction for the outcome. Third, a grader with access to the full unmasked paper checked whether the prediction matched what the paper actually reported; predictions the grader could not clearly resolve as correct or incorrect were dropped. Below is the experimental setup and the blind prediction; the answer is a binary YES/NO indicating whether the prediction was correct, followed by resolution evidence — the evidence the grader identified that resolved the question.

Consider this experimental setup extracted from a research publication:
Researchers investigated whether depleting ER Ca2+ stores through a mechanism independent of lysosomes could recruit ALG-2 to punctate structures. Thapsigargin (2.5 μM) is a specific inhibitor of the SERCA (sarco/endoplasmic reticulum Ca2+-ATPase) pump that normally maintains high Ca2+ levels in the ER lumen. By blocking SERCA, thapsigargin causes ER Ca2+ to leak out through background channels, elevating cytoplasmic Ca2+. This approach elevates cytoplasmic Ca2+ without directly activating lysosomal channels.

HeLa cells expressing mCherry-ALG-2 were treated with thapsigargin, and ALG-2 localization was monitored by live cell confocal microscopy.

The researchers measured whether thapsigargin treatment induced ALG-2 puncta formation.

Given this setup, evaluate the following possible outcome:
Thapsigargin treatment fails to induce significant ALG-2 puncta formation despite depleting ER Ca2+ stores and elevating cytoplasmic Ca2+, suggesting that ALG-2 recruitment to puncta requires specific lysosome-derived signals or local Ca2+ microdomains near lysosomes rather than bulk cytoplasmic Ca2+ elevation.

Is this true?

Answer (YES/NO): NO